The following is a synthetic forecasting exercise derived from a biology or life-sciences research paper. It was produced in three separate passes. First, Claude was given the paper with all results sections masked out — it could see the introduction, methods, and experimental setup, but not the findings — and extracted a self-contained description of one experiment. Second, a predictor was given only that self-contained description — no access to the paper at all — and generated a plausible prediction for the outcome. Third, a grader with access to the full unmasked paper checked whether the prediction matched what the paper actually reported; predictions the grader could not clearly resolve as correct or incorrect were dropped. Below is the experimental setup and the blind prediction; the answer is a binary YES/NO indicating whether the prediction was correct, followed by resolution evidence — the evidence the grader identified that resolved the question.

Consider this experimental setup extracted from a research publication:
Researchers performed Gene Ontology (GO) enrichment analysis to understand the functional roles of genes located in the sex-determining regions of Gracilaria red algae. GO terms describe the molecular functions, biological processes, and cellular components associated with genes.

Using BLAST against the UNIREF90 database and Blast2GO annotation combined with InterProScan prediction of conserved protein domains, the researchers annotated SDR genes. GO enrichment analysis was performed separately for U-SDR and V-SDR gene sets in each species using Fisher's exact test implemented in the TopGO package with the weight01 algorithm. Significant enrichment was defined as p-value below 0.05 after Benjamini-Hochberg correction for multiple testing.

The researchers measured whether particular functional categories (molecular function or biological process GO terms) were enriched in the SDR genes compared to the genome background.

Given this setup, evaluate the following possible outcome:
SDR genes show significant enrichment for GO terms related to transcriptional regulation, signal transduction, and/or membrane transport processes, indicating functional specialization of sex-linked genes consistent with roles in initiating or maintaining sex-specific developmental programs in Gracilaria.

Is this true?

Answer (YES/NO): YES